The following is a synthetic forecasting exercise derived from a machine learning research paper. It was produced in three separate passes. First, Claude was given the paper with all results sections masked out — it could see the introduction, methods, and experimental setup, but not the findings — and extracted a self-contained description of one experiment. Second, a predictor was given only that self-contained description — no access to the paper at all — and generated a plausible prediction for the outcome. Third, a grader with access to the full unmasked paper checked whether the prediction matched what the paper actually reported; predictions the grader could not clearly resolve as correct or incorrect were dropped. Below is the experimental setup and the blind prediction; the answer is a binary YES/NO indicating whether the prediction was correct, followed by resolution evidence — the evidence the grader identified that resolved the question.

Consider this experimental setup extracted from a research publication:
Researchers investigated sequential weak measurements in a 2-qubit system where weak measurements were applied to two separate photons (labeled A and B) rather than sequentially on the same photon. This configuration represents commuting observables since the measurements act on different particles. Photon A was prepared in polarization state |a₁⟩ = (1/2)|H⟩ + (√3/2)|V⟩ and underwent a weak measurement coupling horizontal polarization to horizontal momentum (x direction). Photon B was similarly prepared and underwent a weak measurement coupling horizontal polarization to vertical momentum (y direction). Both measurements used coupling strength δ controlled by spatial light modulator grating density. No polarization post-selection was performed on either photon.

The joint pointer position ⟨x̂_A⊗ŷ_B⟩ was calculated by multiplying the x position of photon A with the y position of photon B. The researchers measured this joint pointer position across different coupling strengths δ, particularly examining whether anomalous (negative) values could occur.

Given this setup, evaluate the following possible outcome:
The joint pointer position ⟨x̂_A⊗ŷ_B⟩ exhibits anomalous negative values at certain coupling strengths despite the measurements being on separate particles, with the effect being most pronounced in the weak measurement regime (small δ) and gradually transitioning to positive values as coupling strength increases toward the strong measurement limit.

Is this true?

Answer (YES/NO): NO